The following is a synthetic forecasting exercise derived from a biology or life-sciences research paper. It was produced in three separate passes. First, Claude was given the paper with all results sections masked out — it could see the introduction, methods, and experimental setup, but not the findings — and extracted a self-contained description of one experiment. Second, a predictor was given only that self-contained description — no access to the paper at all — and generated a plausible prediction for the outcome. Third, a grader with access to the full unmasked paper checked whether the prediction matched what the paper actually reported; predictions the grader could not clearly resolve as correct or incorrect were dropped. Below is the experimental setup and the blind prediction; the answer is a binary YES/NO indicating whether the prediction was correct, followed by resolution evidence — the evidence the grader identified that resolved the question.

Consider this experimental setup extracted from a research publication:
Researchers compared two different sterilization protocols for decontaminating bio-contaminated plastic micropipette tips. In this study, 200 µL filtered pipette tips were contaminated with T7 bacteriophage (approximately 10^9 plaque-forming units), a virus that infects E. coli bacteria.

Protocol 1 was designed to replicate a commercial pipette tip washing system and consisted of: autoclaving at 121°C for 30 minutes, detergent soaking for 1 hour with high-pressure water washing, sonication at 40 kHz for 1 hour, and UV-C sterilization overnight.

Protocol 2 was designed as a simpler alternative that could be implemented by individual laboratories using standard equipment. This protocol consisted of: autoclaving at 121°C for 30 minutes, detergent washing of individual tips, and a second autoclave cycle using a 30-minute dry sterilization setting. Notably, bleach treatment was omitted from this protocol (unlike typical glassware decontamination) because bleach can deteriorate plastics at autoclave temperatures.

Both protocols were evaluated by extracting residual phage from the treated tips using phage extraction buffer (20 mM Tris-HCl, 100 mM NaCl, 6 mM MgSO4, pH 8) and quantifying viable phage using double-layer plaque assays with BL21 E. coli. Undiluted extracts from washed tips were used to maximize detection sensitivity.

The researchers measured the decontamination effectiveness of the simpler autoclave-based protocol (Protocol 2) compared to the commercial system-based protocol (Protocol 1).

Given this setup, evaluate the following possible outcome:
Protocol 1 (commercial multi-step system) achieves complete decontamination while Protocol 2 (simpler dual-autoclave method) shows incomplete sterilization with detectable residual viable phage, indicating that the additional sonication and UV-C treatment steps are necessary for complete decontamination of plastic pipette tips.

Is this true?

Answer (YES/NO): NO